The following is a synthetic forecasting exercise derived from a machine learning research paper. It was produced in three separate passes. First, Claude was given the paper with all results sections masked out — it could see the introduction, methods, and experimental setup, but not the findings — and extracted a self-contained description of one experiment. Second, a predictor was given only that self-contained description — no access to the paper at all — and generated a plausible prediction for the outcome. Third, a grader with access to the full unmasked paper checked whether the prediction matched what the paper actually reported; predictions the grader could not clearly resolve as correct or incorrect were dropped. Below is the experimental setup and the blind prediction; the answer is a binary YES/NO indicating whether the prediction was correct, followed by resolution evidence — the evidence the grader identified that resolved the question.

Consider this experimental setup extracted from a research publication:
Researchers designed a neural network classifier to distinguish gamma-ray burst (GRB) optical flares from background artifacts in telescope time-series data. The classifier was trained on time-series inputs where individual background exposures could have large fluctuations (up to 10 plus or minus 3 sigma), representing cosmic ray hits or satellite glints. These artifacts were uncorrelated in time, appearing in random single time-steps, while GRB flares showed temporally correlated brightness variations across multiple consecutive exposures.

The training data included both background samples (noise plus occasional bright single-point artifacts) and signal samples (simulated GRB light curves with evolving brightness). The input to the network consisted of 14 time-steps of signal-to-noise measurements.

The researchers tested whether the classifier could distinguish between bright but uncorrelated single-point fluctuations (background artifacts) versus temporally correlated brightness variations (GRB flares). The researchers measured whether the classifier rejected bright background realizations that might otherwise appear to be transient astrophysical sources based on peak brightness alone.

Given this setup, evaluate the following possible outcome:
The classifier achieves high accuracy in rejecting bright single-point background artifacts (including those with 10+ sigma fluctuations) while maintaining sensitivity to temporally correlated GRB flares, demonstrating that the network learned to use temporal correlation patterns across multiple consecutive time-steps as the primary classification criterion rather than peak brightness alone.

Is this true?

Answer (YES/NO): YES